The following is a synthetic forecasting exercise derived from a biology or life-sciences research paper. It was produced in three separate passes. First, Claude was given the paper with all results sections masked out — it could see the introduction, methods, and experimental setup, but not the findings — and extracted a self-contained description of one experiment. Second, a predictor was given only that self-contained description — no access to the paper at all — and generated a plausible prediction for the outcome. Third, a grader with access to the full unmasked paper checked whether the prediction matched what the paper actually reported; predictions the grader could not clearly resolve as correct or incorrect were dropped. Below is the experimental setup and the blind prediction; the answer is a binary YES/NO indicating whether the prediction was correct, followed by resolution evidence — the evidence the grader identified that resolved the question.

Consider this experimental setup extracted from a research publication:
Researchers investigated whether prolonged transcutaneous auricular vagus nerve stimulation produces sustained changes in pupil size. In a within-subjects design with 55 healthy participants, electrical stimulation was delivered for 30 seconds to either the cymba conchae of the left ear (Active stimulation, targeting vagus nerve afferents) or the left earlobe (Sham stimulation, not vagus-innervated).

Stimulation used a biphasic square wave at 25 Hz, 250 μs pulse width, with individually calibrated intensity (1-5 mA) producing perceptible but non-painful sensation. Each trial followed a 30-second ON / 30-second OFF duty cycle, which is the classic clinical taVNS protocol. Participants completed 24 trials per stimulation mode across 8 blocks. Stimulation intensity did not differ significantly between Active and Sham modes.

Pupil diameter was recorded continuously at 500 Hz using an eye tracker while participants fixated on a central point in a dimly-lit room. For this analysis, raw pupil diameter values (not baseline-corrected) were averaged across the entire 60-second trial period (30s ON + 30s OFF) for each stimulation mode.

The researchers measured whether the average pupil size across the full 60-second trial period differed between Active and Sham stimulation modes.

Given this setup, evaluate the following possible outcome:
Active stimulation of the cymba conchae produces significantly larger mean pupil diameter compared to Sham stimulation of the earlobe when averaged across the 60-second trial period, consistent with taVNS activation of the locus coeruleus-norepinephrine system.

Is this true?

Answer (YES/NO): NO